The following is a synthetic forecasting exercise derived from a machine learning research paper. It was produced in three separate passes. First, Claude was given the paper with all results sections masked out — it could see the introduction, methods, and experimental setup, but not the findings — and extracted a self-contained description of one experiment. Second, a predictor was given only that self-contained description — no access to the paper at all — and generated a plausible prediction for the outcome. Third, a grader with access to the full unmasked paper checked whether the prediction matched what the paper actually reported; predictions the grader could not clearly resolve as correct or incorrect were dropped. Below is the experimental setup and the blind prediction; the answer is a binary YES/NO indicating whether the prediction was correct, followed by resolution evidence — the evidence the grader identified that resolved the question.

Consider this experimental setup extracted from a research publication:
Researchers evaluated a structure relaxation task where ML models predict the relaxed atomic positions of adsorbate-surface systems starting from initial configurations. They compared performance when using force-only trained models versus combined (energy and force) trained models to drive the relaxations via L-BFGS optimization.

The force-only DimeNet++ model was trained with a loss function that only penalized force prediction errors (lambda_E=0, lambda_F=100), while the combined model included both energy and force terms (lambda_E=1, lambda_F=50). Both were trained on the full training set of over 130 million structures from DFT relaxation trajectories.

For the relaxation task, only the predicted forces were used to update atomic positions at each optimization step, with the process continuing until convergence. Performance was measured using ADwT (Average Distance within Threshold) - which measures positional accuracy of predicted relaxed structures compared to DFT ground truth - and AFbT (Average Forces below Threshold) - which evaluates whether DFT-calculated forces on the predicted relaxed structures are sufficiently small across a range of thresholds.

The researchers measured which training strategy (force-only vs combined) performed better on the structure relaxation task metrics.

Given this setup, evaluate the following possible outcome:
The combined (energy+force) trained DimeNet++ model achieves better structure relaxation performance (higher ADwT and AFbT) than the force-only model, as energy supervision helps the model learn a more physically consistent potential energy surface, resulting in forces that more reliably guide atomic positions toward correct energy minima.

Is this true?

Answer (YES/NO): NO